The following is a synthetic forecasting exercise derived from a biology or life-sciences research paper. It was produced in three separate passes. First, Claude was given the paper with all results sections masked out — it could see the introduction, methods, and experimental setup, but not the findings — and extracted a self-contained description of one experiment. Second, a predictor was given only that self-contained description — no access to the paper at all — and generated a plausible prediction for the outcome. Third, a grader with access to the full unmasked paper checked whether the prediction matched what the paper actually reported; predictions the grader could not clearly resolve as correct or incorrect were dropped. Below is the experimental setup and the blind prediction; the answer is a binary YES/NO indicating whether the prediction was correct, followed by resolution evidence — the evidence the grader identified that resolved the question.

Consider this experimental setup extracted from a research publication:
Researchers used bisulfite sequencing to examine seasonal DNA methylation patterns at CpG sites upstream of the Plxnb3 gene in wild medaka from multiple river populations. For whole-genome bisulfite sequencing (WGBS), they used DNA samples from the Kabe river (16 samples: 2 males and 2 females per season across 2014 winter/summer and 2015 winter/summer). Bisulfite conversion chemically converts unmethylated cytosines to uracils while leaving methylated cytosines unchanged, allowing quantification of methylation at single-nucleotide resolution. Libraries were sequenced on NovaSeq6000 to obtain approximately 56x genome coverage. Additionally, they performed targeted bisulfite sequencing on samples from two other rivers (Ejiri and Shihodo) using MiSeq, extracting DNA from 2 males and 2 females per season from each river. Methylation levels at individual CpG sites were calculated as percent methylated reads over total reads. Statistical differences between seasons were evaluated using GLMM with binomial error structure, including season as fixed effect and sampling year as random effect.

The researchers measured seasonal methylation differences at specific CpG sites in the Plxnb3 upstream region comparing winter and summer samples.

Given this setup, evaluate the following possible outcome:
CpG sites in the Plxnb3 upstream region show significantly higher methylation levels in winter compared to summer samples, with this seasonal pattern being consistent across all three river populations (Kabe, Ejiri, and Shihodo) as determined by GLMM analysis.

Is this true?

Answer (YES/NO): NO